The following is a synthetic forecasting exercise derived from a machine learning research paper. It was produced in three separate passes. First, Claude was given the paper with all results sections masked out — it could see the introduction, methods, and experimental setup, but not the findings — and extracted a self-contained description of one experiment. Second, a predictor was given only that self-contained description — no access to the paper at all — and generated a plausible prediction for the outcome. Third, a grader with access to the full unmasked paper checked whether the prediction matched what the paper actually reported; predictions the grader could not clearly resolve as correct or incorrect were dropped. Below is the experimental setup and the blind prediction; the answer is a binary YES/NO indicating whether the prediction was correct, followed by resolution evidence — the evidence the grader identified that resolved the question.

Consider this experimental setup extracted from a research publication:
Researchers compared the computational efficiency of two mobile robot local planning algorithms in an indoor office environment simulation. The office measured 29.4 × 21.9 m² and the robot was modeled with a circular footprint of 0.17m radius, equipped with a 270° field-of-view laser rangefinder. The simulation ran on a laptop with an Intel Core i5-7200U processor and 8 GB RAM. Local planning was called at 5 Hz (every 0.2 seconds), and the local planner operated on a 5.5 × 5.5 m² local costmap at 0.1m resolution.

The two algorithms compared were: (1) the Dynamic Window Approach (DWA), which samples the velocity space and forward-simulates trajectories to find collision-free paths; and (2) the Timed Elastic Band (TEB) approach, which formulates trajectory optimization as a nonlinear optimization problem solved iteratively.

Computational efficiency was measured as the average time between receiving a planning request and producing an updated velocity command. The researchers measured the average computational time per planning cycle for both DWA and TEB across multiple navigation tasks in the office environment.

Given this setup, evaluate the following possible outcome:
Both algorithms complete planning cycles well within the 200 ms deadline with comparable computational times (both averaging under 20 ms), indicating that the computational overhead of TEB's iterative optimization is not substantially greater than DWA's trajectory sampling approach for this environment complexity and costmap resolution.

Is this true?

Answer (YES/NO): NO